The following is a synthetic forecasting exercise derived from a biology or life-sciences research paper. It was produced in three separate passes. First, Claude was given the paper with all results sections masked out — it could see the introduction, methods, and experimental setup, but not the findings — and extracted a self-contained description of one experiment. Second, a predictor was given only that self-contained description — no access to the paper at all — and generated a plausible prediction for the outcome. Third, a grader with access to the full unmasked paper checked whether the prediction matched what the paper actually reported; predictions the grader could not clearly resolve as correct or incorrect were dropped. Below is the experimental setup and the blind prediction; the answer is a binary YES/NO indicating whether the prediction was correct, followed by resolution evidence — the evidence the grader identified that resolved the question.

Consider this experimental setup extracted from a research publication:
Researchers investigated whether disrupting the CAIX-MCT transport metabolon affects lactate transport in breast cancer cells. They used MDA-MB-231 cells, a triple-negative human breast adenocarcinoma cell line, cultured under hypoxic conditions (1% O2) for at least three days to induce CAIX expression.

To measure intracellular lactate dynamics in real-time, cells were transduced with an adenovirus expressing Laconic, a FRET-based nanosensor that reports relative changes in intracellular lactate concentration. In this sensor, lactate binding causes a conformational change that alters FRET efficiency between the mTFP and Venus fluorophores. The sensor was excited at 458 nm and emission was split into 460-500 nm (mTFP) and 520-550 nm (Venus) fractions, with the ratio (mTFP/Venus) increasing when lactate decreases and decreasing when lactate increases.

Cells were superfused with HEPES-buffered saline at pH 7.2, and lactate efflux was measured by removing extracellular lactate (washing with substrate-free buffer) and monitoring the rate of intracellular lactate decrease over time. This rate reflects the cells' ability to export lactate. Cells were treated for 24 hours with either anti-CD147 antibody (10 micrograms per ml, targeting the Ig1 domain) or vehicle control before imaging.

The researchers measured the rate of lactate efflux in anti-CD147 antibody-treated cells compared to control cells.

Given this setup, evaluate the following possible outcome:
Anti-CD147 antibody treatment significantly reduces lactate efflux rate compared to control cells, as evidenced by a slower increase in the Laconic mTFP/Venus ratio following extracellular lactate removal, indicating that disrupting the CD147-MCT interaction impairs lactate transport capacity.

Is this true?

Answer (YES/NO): YES